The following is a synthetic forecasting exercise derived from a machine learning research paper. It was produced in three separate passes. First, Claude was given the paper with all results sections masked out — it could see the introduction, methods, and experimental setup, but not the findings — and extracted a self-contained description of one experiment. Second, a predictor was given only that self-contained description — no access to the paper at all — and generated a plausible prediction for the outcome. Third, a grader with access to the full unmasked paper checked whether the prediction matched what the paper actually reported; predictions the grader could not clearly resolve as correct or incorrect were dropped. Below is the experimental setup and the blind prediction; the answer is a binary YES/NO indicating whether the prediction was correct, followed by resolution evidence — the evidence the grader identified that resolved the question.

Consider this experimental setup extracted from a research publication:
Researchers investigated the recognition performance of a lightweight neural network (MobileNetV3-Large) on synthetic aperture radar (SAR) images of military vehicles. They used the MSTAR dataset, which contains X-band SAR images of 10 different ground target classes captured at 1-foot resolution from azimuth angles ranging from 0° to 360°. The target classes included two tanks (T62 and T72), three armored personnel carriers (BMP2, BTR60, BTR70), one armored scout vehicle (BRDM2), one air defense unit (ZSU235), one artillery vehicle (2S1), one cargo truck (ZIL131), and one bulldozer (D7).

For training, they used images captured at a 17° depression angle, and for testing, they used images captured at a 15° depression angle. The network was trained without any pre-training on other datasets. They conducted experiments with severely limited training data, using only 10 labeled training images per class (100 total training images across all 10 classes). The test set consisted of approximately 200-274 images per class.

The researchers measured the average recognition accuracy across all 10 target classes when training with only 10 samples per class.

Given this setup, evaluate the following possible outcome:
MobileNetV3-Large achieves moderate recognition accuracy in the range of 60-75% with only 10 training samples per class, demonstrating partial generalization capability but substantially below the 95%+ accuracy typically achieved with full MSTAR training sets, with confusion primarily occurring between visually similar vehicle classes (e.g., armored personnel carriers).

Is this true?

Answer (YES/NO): NO